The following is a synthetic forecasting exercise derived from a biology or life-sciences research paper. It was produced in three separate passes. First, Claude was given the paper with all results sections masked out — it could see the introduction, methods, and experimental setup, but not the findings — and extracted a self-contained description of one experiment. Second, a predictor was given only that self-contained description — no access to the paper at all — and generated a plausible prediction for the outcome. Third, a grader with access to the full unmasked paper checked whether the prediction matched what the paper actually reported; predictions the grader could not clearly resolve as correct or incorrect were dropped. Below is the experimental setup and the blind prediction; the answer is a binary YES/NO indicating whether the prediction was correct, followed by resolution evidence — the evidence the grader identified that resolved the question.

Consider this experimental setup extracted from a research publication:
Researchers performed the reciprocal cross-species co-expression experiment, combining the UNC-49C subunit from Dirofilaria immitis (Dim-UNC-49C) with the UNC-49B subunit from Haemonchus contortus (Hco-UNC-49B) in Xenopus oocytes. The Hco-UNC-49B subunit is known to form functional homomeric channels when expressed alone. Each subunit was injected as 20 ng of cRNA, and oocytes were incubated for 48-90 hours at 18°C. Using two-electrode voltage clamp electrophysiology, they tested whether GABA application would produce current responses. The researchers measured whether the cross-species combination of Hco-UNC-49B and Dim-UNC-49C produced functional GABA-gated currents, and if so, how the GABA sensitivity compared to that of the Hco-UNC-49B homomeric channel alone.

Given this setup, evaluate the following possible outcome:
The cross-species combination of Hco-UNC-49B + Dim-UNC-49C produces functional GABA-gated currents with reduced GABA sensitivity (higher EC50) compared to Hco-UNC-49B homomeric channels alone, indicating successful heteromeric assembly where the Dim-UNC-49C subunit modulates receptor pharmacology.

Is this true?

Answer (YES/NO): YES